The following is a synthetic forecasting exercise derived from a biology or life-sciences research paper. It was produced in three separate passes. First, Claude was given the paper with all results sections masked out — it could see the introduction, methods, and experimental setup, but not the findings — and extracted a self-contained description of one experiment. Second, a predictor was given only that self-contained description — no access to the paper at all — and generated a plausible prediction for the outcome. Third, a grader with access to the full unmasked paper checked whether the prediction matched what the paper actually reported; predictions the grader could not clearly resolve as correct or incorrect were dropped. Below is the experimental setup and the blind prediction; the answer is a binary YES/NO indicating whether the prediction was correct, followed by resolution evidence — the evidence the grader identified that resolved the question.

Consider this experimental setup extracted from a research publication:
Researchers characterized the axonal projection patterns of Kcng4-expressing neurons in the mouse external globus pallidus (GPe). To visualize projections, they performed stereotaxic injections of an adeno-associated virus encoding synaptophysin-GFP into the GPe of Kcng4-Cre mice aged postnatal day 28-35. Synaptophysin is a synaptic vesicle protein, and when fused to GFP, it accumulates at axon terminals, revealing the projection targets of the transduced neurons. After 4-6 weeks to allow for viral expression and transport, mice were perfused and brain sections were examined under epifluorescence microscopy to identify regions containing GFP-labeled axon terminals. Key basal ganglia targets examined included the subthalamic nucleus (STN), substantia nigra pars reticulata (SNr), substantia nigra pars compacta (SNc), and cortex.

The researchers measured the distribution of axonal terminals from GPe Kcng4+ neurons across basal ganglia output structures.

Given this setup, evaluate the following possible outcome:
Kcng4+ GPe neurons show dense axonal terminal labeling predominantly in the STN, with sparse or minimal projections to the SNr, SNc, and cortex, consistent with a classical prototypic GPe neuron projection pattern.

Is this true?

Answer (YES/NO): NO